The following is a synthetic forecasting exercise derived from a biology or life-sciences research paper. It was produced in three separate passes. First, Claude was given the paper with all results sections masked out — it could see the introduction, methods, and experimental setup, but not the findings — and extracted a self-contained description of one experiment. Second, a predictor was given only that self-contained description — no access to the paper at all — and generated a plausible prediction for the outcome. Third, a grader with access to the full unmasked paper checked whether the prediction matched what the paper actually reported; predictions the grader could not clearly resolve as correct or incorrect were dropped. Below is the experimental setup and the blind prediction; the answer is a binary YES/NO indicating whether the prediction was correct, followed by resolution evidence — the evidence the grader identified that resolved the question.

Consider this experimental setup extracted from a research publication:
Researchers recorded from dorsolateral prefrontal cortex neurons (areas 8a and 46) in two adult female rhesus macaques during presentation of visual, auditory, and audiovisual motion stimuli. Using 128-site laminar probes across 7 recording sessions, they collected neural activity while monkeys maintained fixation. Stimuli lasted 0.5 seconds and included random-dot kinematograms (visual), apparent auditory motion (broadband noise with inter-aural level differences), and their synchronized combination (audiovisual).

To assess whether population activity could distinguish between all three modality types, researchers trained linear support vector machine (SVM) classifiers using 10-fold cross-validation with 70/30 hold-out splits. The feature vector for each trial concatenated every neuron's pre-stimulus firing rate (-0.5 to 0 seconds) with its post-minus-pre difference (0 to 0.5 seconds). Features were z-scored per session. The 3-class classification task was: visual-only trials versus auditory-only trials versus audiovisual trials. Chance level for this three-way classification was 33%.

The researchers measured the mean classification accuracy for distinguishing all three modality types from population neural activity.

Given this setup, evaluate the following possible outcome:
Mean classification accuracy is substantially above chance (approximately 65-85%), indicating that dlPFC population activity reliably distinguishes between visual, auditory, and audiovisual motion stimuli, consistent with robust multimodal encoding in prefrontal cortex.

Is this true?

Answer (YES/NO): NO